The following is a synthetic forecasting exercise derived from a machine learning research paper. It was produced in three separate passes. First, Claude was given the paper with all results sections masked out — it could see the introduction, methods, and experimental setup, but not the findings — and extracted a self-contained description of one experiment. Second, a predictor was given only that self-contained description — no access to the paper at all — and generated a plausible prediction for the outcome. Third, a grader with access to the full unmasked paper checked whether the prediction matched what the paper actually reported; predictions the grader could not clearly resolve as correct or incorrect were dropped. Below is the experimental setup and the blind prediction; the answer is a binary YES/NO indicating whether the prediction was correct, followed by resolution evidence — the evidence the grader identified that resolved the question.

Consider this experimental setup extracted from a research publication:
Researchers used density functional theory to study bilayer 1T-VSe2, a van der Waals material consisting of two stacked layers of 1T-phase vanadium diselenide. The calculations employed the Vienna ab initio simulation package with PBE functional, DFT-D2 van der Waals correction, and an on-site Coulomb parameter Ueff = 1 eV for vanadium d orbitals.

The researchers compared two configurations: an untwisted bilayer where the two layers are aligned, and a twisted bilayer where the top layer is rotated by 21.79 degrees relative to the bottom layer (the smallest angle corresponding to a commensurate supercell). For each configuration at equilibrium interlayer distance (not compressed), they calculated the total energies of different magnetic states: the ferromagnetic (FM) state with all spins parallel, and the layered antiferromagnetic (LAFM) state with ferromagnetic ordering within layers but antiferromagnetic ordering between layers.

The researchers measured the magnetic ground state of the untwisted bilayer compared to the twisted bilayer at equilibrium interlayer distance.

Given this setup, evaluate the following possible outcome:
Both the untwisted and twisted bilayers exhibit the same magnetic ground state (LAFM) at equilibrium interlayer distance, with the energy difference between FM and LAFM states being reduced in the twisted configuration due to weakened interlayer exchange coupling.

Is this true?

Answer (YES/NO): NO